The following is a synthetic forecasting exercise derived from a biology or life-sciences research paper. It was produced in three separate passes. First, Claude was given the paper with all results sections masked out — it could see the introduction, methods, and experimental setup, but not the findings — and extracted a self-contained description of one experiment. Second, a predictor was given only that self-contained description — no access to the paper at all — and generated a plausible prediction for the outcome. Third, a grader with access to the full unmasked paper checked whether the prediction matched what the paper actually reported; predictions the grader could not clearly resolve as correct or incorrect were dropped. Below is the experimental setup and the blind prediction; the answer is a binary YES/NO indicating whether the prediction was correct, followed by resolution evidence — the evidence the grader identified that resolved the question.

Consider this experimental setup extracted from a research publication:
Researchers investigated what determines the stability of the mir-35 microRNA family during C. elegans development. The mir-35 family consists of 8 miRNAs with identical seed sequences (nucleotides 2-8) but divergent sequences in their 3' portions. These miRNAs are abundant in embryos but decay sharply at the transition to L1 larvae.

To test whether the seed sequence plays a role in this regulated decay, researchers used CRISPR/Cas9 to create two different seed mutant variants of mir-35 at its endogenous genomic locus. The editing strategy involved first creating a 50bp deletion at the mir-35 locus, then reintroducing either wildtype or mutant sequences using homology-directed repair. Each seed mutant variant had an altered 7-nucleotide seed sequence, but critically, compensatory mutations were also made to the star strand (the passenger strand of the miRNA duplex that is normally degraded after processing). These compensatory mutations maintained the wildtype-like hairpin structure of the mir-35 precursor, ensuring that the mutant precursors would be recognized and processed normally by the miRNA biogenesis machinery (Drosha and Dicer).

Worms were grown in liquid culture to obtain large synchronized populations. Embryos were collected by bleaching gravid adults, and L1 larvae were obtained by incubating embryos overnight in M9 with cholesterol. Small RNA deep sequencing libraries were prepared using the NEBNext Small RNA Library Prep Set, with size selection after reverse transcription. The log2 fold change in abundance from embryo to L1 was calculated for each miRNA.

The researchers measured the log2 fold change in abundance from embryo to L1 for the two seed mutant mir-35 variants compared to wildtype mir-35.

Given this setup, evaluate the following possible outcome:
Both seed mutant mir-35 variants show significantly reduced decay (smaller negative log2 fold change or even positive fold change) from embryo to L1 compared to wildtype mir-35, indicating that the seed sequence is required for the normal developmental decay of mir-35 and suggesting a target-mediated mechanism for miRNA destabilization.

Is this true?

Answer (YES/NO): YES